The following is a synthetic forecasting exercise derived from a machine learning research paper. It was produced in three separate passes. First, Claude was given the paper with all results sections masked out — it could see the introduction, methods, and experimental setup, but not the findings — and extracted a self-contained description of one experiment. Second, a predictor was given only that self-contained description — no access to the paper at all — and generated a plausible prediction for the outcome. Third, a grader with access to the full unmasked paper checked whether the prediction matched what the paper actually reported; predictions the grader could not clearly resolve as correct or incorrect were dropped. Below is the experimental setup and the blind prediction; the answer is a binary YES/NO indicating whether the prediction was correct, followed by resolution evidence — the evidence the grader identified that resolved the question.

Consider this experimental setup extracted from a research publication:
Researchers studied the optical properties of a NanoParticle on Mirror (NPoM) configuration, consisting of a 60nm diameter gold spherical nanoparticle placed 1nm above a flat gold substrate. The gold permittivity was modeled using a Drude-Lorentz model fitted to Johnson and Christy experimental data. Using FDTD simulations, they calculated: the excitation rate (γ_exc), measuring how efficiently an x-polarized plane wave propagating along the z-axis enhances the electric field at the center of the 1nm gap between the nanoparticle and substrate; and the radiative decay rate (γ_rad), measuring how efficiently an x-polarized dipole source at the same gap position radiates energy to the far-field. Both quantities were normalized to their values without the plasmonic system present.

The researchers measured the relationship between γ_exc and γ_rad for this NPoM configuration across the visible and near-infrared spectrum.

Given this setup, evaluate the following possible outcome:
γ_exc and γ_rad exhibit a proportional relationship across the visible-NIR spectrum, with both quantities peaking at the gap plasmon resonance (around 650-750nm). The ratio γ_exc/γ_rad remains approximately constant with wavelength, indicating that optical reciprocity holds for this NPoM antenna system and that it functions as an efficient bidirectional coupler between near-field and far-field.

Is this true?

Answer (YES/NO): NO